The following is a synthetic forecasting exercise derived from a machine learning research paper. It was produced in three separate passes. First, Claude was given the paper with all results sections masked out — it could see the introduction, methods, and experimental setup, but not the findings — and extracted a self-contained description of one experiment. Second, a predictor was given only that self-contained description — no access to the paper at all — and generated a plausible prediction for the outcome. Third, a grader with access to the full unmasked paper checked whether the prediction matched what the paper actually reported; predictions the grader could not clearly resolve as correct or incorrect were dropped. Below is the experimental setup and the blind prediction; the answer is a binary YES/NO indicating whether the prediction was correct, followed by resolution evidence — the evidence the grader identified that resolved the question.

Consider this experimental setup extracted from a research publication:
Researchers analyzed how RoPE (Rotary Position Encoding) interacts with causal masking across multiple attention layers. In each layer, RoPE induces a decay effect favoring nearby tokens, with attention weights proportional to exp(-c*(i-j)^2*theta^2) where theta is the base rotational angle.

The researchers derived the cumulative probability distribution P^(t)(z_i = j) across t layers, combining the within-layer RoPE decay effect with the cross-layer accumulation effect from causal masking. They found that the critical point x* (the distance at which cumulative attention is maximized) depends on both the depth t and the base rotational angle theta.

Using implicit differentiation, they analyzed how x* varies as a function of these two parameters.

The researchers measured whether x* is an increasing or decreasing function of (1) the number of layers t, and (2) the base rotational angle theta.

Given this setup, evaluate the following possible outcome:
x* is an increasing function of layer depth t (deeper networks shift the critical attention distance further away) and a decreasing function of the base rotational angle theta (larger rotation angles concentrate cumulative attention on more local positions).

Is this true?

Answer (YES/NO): YES